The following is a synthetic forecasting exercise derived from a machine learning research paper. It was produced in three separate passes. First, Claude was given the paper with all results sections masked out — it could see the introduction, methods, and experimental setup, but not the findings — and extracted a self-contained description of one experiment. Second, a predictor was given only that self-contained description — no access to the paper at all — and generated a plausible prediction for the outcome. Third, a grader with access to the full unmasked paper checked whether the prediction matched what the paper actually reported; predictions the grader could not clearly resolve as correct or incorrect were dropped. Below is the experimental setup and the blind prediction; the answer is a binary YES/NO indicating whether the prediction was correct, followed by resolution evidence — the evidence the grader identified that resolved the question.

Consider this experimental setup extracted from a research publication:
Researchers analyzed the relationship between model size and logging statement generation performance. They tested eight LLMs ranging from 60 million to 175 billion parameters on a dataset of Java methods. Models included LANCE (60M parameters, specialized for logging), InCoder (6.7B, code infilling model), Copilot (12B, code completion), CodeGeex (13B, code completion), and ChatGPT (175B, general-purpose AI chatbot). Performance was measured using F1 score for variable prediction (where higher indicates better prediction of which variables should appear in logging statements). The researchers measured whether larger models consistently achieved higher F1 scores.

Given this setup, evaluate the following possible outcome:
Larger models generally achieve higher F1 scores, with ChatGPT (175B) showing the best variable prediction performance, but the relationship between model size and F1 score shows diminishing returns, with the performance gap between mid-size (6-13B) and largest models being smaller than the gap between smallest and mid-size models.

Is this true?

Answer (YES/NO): NO